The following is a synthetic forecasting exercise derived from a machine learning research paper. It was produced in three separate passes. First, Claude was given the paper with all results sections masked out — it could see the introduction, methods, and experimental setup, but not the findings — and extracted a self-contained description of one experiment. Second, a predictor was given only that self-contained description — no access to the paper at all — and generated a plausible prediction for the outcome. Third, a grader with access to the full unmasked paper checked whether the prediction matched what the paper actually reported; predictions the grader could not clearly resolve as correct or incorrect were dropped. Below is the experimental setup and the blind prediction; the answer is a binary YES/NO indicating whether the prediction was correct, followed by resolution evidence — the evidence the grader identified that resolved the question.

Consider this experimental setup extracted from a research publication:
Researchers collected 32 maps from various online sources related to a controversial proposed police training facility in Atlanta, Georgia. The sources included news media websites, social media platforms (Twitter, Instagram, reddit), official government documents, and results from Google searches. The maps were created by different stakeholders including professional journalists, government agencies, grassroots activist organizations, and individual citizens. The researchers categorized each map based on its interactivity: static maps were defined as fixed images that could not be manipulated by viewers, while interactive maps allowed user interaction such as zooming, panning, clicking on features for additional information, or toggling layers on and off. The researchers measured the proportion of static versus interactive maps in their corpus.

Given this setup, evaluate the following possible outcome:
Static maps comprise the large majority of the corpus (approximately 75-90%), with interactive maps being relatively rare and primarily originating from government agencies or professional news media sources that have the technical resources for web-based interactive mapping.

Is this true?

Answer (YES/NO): NO